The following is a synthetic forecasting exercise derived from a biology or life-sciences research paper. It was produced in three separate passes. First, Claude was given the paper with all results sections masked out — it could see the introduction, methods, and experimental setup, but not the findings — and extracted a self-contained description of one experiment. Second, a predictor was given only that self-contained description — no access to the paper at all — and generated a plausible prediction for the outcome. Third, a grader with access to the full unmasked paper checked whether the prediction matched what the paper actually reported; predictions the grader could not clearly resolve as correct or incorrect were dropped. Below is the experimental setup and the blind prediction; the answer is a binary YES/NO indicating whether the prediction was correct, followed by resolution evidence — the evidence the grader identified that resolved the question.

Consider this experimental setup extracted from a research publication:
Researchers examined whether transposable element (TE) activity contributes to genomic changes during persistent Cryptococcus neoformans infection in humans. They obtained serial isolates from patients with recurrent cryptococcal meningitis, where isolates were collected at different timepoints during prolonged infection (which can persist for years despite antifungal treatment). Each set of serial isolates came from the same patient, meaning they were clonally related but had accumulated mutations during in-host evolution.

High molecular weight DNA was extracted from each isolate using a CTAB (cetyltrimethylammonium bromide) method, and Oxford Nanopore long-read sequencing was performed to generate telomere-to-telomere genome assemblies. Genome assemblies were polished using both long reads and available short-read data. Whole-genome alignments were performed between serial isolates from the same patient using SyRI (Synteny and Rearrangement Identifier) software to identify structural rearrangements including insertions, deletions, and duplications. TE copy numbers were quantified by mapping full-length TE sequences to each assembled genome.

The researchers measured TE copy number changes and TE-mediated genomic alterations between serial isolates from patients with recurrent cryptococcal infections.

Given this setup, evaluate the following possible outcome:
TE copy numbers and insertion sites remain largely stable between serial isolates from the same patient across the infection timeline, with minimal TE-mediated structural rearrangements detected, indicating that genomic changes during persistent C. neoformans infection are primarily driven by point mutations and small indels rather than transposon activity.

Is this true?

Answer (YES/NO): YES